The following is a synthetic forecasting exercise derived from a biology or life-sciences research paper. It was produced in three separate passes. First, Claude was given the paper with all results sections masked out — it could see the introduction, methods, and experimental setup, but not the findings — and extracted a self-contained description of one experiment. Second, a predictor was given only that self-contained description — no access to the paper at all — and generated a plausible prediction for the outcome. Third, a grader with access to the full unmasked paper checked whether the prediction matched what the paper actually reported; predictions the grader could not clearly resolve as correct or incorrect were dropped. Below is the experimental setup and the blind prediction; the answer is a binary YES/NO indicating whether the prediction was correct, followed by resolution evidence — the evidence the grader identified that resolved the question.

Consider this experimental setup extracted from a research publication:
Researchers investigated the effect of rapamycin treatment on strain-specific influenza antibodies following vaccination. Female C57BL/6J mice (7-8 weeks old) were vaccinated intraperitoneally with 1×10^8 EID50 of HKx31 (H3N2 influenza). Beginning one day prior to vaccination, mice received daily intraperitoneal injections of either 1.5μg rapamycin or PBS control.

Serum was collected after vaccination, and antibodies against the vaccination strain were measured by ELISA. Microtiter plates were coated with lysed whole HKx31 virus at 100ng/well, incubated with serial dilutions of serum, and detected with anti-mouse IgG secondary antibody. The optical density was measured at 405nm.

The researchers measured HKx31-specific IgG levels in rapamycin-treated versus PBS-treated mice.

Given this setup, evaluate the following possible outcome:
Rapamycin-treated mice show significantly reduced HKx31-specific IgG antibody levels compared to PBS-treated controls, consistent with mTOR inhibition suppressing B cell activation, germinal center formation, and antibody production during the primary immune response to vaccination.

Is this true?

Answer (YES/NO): NO